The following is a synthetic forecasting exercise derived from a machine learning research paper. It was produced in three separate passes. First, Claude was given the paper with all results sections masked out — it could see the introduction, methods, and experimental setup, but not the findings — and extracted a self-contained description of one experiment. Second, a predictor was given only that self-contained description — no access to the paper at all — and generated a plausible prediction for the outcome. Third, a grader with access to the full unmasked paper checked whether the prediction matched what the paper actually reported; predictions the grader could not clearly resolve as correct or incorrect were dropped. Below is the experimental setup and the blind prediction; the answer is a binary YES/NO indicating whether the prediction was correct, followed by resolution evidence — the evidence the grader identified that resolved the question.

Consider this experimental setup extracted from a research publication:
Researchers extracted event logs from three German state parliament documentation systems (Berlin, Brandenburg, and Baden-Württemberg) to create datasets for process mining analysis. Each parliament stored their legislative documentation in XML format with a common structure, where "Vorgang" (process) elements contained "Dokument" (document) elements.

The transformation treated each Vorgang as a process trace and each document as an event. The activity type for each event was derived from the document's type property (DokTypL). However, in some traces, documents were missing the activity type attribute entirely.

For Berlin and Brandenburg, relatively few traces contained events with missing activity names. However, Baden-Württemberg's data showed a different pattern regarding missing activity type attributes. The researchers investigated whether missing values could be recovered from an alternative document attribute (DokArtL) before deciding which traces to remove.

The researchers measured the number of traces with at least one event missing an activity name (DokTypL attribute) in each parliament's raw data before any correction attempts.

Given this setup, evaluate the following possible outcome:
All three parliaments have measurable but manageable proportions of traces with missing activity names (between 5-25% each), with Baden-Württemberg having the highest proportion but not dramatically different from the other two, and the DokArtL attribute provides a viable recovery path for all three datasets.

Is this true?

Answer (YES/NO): NO